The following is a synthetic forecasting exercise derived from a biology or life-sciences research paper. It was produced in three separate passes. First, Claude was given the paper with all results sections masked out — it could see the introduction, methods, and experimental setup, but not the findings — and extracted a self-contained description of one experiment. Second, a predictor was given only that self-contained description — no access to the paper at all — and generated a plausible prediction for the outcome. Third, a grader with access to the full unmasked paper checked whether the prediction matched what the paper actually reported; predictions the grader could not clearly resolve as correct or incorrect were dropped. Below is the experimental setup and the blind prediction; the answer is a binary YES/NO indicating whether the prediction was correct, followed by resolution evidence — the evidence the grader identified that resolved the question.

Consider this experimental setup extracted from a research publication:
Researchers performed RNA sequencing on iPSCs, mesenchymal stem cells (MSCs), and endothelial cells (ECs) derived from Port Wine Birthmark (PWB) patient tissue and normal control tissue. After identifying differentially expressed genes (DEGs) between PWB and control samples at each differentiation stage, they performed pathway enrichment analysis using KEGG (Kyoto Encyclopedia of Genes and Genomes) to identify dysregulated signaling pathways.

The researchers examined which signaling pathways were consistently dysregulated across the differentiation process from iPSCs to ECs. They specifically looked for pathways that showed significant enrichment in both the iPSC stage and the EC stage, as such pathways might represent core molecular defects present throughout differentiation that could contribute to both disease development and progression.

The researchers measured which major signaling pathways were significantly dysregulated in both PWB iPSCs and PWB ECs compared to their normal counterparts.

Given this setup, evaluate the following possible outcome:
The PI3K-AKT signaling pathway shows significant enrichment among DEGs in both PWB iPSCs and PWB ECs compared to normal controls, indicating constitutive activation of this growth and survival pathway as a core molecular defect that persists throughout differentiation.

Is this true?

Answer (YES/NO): NO